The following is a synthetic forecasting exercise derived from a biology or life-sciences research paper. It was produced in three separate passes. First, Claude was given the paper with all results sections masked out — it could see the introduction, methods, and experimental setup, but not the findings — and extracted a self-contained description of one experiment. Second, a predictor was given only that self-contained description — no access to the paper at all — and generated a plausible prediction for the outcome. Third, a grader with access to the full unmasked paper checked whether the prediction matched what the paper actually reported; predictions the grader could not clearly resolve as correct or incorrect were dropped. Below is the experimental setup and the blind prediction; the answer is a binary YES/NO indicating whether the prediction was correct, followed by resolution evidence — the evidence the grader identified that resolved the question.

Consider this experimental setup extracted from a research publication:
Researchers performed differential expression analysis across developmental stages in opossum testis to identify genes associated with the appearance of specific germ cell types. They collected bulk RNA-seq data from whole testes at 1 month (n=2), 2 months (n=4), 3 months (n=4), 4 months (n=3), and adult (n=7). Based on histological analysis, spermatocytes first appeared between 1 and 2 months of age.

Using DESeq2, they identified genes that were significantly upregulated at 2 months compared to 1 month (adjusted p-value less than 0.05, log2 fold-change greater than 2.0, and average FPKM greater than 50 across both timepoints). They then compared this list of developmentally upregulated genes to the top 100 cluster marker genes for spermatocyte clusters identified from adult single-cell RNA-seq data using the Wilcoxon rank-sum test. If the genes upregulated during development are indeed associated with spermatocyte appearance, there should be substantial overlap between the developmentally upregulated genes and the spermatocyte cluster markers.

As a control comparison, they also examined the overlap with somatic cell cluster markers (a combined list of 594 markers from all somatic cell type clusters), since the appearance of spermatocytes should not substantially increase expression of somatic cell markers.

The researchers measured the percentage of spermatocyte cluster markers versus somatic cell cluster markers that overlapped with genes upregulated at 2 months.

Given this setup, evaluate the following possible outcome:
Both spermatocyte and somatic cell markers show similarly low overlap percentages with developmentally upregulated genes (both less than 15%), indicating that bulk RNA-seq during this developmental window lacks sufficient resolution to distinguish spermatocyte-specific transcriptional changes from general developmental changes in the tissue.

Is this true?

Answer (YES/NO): NO